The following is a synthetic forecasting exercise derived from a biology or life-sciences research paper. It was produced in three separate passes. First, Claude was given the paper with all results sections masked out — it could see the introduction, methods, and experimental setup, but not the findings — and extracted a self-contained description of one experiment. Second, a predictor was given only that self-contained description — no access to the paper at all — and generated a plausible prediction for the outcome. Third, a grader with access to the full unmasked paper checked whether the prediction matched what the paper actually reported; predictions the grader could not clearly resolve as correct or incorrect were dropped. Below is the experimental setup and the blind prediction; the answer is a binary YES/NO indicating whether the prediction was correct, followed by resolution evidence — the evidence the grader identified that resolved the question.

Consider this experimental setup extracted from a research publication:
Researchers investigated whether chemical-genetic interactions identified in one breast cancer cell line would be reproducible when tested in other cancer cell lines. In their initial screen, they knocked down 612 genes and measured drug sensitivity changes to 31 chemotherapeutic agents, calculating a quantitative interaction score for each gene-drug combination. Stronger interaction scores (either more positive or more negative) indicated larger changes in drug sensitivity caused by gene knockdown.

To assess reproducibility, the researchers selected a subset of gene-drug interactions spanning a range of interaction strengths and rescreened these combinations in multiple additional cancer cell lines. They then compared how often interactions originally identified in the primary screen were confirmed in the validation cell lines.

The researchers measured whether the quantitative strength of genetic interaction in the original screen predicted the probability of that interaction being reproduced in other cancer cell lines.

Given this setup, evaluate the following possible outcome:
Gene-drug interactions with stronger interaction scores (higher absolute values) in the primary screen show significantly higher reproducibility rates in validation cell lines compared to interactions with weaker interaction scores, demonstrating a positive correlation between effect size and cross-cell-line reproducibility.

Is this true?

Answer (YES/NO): YES